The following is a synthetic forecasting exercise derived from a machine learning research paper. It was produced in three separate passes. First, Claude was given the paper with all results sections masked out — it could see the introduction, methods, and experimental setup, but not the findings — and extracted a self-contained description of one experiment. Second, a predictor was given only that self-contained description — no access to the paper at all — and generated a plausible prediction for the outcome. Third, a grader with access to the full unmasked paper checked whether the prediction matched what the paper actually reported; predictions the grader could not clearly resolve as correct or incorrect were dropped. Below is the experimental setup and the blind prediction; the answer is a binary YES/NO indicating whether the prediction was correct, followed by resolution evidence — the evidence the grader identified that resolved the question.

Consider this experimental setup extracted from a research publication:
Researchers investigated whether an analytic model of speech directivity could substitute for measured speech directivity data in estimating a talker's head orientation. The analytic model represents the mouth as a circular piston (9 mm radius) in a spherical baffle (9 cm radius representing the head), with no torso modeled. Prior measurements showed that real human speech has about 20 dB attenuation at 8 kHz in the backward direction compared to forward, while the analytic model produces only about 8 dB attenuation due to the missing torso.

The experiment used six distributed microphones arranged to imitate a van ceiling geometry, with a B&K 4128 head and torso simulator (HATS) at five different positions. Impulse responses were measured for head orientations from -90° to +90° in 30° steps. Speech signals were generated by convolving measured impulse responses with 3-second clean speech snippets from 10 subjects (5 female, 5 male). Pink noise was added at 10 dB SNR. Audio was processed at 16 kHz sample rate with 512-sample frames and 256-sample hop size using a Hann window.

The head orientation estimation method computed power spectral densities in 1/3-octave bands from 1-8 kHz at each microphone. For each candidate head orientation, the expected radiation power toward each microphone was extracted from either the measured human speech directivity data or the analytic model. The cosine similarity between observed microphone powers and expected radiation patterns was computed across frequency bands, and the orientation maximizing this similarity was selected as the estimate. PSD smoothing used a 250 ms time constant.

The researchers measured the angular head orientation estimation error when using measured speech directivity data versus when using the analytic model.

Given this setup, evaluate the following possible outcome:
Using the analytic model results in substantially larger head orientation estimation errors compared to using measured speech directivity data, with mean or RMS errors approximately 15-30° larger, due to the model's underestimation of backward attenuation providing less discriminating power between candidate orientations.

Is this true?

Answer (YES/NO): NO